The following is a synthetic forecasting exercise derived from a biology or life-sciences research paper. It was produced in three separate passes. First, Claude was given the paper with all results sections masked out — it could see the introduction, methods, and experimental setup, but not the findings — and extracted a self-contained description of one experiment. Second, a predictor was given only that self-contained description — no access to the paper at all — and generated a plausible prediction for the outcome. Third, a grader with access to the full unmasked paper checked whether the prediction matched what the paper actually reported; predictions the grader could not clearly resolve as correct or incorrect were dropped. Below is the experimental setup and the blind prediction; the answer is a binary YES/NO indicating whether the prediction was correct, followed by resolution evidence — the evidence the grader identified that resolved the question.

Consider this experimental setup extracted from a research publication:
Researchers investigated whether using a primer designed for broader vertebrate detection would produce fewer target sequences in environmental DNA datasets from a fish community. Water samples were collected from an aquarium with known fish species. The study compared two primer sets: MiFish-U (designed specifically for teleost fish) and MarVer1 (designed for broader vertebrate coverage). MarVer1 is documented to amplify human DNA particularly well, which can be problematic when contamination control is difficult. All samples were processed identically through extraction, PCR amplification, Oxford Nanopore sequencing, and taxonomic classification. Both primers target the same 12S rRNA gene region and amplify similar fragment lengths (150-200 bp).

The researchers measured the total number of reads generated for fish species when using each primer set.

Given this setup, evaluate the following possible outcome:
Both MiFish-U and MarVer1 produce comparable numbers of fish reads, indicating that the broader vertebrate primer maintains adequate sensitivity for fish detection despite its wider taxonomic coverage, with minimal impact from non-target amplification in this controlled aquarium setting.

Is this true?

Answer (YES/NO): NO